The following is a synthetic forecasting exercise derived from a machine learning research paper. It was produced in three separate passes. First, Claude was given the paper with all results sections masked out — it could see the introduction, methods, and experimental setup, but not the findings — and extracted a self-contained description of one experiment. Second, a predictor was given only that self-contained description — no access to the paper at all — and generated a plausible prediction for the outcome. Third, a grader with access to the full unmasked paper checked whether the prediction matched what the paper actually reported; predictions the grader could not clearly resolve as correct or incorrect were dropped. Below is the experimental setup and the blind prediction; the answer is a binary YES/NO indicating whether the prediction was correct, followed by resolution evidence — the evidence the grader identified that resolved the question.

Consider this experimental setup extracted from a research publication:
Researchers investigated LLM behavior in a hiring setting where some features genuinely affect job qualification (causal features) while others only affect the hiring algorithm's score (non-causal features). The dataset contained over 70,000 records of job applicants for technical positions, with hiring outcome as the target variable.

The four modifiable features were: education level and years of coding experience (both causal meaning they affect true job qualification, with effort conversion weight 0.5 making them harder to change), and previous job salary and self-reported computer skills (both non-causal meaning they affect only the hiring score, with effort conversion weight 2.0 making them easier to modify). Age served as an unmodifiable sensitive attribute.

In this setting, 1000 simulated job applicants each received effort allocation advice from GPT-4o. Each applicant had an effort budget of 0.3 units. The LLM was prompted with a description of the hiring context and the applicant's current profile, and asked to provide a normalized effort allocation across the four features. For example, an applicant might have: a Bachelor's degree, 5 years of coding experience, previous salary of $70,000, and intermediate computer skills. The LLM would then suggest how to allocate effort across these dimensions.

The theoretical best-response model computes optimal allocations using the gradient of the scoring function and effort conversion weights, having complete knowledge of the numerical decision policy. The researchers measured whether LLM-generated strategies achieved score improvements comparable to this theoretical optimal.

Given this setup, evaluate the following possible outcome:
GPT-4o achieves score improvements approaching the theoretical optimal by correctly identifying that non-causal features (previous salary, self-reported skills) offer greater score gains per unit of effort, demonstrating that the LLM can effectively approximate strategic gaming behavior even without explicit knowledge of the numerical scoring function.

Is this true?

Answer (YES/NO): NO